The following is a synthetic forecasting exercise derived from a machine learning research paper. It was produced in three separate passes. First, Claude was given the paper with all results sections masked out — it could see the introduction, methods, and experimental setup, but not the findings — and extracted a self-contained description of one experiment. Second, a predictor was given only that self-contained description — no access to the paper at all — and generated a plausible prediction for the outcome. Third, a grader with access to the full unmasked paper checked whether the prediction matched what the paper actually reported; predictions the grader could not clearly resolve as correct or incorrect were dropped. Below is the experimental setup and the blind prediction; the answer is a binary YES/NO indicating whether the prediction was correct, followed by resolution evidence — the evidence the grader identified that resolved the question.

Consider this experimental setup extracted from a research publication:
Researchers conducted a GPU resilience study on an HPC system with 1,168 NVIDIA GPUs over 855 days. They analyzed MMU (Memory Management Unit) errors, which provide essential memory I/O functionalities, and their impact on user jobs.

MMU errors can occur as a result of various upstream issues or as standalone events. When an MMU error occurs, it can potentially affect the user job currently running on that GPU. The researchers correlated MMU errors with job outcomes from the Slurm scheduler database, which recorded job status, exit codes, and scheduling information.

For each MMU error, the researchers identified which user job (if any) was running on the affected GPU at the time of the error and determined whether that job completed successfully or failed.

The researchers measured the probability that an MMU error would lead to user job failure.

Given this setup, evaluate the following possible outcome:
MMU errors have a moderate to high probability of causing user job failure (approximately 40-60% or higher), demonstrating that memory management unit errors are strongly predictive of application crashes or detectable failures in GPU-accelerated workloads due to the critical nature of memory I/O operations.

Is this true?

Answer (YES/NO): YES